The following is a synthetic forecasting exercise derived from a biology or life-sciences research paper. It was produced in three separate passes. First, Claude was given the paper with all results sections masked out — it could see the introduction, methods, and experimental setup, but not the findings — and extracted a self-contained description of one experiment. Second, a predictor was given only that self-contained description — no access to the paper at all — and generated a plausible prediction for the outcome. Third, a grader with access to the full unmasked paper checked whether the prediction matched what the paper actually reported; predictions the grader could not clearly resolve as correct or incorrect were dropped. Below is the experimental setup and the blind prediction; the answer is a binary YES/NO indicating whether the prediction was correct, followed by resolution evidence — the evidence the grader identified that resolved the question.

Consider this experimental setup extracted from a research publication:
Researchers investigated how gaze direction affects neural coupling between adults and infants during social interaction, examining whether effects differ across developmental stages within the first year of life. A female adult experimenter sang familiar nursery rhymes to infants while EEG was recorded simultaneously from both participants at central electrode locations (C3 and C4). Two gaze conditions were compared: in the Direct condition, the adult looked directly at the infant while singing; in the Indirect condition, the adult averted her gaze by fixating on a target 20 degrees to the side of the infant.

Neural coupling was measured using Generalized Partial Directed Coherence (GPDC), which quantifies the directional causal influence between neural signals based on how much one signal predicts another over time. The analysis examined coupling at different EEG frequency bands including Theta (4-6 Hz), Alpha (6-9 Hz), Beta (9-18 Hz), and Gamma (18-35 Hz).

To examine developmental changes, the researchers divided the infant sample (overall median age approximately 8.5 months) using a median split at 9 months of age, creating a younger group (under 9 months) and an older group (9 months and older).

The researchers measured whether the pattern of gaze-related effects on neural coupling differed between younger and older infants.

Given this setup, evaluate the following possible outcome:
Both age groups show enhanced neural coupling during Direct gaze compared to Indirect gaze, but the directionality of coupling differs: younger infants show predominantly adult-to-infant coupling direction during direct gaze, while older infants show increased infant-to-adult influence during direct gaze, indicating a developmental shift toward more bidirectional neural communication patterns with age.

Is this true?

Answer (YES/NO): NO